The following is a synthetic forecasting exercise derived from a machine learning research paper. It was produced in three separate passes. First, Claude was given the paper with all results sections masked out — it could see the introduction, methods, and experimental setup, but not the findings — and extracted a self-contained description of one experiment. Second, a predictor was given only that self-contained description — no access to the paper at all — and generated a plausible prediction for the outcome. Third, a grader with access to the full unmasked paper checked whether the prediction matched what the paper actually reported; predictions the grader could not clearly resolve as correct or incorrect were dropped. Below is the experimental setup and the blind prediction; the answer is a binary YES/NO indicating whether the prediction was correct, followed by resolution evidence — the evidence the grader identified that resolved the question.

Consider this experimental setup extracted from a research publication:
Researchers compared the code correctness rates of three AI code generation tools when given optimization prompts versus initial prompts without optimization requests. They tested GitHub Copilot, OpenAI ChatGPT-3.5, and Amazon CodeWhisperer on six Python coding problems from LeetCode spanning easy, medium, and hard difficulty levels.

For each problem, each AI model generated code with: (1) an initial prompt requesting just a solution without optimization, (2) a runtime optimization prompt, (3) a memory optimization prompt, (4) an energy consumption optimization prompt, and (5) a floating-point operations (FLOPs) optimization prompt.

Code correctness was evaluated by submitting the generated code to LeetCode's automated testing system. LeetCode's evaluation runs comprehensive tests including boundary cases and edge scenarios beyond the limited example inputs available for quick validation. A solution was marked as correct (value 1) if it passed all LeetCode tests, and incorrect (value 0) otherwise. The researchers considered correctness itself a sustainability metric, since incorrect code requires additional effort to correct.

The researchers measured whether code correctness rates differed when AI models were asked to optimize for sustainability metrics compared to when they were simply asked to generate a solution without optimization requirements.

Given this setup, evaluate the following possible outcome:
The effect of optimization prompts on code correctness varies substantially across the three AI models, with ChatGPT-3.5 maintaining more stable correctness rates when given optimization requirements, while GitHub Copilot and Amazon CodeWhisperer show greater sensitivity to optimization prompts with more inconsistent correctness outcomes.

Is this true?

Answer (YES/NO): NO